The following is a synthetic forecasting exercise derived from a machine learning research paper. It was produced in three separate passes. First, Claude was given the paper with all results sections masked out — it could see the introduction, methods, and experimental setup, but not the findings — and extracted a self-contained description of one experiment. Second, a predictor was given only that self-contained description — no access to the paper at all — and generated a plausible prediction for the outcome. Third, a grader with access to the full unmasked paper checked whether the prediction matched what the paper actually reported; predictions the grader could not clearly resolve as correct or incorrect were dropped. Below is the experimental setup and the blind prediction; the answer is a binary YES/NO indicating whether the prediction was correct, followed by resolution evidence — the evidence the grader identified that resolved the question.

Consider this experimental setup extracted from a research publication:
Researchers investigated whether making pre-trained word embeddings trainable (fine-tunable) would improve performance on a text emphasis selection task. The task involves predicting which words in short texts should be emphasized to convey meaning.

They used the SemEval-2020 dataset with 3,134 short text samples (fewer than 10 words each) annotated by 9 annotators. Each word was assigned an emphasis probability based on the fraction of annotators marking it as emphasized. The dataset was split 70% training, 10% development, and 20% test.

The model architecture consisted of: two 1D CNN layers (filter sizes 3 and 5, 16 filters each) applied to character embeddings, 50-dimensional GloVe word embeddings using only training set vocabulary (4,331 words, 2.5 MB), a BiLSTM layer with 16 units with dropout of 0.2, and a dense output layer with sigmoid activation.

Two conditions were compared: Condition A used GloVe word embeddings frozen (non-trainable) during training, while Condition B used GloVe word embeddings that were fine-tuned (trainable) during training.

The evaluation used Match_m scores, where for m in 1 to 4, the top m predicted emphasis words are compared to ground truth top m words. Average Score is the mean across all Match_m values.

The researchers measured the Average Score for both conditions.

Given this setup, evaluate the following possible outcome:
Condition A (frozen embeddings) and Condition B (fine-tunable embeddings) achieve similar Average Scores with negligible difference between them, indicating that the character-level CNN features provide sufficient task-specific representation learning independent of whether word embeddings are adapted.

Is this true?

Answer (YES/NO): NO